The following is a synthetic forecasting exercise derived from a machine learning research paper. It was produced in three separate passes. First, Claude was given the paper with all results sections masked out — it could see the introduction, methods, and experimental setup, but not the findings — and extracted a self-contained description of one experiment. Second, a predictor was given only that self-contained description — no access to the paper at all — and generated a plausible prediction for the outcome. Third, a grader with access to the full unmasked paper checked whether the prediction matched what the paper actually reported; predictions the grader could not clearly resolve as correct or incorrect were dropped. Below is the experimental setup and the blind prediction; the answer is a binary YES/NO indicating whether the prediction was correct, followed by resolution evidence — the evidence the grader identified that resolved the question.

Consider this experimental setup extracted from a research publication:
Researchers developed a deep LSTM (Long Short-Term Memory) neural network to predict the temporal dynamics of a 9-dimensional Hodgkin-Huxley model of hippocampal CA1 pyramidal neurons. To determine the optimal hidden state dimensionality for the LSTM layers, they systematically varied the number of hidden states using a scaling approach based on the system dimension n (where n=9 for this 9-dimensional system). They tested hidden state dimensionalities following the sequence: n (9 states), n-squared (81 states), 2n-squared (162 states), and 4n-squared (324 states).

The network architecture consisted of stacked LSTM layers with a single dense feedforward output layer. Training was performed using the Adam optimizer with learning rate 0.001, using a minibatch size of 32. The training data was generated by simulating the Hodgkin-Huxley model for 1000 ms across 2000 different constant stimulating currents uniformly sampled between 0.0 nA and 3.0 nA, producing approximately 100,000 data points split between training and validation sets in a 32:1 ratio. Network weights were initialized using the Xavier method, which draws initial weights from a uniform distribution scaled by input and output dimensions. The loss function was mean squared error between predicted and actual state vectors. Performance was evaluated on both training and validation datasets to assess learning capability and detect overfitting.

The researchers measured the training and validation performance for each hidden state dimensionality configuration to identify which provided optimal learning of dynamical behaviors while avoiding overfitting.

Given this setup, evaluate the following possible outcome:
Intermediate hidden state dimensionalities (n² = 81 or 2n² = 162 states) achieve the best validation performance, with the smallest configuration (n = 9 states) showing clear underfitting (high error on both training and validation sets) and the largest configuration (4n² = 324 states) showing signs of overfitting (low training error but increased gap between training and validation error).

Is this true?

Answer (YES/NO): NO